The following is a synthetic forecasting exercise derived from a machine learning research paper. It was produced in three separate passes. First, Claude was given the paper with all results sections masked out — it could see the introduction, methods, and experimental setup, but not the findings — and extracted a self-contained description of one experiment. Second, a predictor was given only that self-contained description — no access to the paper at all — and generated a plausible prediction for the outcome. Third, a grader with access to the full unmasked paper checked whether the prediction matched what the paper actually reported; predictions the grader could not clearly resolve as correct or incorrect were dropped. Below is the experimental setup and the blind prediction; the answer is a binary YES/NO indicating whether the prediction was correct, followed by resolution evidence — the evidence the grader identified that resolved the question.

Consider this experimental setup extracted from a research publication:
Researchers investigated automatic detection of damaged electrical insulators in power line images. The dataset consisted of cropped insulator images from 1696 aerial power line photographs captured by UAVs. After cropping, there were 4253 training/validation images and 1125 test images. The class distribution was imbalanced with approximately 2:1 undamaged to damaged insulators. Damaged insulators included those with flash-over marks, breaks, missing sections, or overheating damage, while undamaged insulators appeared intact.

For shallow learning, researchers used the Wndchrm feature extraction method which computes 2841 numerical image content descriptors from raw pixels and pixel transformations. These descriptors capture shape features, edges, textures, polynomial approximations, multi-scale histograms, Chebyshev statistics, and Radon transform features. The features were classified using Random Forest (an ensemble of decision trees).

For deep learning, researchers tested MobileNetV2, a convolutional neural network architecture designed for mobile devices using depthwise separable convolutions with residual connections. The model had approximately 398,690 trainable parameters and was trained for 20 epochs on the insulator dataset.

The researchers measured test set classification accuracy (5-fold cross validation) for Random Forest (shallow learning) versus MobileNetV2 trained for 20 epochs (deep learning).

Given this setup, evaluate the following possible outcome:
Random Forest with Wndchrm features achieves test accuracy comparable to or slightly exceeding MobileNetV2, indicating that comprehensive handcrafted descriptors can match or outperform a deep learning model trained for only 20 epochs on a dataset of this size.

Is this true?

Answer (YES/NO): NO